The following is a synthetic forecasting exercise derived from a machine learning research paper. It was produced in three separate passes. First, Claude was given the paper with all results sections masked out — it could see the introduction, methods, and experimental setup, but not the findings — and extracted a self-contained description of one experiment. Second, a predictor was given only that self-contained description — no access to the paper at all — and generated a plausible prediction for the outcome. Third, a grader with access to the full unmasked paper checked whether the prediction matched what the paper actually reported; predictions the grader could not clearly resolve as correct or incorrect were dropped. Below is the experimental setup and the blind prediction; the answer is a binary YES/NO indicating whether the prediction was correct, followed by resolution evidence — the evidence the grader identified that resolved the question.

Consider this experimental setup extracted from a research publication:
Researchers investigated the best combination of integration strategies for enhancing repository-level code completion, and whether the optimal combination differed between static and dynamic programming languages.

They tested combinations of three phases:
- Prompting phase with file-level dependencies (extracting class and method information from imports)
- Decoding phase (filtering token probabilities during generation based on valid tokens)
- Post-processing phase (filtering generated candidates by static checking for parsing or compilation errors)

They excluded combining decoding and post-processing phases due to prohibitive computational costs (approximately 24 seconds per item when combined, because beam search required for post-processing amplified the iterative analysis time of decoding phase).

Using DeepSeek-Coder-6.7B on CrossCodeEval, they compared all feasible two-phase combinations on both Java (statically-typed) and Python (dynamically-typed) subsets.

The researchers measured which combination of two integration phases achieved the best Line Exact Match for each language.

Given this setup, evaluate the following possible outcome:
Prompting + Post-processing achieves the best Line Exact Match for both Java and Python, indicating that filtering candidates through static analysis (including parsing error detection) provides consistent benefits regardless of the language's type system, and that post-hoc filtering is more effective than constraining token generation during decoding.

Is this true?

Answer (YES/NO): NO